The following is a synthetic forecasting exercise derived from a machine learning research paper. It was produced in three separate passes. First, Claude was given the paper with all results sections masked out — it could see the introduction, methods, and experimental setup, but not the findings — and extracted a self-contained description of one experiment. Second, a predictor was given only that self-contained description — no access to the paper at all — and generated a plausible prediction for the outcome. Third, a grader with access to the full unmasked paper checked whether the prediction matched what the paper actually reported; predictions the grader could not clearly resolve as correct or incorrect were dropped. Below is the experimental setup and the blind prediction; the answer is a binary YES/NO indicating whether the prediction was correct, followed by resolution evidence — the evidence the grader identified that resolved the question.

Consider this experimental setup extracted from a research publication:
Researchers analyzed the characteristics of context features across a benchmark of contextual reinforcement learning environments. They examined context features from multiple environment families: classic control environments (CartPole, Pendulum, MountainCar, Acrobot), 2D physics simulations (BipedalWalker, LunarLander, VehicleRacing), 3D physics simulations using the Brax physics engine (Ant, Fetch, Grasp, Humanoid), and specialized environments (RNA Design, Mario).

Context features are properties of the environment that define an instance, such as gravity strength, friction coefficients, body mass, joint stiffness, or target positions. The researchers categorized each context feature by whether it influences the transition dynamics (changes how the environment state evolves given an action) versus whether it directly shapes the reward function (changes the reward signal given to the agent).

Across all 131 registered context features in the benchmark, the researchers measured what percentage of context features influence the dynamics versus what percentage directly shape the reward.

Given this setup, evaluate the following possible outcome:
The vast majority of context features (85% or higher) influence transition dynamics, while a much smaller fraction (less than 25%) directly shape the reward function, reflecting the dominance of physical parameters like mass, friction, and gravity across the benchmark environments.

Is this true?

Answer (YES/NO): YES